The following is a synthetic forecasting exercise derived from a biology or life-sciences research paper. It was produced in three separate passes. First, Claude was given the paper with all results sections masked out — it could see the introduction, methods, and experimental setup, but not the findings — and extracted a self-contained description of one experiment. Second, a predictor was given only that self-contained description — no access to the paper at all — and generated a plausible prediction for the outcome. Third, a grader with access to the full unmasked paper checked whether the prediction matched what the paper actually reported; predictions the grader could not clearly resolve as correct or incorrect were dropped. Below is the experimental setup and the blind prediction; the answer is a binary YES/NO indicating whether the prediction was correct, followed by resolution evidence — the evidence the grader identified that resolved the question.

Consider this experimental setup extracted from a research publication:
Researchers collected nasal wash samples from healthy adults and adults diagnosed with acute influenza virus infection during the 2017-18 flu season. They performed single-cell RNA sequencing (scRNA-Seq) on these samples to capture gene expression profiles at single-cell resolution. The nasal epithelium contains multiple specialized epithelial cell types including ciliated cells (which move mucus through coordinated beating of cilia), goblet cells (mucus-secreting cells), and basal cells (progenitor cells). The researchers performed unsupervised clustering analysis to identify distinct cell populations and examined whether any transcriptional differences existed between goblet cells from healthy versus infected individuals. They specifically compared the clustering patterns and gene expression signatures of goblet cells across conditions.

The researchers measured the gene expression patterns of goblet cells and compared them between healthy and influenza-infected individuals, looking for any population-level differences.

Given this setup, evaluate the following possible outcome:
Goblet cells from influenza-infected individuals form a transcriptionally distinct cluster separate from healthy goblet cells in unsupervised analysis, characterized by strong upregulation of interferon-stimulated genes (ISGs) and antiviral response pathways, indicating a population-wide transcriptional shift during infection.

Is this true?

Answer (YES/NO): NO